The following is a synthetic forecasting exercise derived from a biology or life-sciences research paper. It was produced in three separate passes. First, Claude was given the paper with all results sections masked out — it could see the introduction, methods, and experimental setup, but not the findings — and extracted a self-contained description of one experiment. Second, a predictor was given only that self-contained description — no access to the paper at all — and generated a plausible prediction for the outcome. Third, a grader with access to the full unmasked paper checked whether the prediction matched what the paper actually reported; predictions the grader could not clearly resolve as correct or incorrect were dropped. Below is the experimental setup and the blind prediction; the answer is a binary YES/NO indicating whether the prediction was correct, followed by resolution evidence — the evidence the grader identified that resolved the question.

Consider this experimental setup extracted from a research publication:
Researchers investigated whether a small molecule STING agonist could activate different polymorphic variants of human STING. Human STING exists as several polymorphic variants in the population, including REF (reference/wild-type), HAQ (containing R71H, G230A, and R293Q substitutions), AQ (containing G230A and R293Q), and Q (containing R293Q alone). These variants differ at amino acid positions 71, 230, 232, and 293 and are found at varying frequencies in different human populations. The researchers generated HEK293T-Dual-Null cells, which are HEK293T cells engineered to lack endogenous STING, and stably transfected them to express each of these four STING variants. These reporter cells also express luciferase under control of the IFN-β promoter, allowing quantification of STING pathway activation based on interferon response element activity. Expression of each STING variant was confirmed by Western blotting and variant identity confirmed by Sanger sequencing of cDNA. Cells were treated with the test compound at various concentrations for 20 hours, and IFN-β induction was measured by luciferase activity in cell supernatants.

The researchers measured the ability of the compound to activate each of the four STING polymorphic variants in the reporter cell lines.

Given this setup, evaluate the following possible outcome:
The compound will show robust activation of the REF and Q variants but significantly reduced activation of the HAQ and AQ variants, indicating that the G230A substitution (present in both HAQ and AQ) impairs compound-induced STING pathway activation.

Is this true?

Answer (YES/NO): NO